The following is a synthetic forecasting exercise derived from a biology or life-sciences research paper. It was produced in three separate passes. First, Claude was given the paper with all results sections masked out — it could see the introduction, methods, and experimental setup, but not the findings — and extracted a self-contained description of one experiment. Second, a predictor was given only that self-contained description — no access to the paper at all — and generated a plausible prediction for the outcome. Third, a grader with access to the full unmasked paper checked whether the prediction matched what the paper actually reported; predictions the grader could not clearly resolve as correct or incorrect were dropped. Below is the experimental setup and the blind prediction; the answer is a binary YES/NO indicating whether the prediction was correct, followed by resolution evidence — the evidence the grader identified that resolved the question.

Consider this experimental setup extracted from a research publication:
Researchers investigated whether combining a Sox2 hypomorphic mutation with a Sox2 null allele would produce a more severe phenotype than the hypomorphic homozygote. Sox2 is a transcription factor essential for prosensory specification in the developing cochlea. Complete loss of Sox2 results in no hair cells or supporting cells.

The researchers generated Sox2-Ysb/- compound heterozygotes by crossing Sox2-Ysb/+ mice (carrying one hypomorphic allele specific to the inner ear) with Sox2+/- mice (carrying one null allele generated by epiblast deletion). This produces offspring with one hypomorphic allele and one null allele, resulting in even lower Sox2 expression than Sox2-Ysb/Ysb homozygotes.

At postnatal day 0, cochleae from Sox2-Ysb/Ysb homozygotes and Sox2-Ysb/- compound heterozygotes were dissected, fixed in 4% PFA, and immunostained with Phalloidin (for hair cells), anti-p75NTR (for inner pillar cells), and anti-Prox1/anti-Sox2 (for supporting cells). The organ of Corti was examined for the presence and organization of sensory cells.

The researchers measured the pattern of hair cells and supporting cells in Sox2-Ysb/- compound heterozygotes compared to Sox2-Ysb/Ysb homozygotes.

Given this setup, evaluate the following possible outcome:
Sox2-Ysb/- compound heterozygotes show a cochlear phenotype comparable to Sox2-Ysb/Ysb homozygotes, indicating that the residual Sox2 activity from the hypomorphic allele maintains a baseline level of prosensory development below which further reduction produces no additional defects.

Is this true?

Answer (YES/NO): NO